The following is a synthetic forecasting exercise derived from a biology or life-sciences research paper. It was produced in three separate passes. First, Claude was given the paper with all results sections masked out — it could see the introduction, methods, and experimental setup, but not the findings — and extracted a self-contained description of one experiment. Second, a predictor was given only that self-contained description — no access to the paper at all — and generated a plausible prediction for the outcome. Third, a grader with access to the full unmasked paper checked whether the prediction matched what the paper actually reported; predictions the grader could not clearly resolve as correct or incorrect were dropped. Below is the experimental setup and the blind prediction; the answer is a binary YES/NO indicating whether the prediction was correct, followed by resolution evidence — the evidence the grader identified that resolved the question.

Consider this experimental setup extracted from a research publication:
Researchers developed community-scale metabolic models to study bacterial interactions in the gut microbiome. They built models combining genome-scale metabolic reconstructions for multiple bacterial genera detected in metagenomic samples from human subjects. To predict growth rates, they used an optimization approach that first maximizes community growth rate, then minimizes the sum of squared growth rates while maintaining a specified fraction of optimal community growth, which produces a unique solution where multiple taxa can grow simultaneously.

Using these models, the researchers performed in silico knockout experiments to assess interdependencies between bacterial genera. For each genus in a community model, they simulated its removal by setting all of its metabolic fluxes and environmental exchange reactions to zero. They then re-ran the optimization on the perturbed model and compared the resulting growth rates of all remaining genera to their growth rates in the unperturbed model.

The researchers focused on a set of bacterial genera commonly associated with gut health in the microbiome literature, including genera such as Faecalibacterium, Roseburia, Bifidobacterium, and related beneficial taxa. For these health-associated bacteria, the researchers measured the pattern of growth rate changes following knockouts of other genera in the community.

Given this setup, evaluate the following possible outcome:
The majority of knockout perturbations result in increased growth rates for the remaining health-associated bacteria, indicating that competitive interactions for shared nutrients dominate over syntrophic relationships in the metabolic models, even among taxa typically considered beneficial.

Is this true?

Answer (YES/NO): NO